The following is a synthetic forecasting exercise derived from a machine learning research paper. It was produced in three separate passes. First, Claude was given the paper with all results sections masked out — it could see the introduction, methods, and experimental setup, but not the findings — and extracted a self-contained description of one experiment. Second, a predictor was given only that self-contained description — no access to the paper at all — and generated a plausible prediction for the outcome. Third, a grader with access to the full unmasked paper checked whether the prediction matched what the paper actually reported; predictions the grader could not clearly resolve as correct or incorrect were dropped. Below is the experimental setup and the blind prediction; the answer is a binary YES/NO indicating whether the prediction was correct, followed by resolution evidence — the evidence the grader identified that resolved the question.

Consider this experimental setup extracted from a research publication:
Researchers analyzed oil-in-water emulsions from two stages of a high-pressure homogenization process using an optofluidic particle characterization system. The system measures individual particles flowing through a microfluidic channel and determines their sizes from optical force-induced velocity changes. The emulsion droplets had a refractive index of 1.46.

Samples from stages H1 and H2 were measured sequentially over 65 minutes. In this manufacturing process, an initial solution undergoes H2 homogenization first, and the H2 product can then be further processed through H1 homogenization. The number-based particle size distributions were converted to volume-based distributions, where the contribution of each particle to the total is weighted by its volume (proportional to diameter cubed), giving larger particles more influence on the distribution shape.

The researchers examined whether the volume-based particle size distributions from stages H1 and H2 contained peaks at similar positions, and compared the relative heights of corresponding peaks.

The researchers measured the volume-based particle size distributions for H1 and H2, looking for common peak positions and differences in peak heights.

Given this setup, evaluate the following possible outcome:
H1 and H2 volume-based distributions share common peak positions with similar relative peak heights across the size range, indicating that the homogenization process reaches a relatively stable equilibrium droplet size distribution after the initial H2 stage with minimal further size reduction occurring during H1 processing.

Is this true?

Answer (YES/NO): NO